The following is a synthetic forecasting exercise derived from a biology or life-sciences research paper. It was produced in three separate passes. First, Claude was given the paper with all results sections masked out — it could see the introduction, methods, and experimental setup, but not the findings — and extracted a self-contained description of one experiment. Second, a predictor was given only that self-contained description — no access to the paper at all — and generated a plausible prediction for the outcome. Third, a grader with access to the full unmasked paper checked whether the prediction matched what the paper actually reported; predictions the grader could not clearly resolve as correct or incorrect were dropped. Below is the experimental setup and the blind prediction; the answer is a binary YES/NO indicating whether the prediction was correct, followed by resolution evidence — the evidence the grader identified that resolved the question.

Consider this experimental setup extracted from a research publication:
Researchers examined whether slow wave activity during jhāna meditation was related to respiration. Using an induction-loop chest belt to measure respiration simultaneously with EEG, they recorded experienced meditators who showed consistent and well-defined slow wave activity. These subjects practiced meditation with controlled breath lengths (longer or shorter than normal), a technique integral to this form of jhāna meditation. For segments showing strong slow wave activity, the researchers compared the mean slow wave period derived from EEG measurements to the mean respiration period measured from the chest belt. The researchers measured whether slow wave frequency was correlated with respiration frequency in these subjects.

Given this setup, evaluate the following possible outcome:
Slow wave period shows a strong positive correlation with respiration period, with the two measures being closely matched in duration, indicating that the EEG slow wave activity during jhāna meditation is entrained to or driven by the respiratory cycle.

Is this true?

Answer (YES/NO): NO